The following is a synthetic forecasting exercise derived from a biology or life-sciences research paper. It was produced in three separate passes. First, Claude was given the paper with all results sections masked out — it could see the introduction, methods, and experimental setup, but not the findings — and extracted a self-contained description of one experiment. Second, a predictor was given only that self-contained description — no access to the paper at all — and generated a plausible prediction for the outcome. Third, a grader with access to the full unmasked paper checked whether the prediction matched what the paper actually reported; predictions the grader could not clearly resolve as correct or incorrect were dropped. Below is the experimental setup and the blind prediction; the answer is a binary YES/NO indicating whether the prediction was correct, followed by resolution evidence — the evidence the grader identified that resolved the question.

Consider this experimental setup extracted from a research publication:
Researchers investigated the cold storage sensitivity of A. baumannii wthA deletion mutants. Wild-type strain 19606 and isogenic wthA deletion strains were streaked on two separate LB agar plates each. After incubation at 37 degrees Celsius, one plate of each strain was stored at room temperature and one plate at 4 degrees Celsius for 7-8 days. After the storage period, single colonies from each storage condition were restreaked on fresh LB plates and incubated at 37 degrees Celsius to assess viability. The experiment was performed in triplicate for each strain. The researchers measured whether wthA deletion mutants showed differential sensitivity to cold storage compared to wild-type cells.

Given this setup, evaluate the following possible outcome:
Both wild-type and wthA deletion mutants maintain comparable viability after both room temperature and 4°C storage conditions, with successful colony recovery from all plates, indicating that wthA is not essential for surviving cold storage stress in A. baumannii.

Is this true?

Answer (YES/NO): NO